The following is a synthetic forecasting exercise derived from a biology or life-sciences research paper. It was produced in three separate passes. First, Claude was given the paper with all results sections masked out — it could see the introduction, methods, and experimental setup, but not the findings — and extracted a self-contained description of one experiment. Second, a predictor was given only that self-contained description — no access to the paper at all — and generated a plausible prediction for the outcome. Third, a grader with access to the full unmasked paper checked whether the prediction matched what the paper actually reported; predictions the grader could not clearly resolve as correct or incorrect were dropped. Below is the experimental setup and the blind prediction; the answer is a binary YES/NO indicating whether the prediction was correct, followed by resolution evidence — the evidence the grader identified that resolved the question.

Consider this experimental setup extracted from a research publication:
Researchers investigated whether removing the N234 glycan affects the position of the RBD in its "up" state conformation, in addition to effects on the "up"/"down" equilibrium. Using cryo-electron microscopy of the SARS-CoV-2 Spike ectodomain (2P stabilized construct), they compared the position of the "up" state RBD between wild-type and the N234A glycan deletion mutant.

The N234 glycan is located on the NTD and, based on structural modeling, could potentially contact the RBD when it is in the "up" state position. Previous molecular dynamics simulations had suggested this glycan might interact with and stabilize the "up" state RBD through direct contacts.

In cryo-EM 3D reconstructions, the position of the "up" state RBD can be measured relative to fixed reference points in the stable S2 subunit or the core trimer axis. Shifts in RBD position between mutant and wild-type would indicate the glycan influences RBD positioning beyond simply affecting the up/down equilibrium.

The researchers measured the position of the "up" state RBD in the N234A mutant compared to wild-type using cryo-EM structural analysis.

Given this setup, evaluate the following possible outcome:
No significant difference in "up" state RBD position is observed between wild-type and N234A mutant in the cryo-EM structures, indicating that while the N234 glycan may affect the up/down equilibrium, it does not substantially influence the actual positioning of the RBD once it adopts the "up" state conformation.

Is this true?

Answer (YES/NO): NO